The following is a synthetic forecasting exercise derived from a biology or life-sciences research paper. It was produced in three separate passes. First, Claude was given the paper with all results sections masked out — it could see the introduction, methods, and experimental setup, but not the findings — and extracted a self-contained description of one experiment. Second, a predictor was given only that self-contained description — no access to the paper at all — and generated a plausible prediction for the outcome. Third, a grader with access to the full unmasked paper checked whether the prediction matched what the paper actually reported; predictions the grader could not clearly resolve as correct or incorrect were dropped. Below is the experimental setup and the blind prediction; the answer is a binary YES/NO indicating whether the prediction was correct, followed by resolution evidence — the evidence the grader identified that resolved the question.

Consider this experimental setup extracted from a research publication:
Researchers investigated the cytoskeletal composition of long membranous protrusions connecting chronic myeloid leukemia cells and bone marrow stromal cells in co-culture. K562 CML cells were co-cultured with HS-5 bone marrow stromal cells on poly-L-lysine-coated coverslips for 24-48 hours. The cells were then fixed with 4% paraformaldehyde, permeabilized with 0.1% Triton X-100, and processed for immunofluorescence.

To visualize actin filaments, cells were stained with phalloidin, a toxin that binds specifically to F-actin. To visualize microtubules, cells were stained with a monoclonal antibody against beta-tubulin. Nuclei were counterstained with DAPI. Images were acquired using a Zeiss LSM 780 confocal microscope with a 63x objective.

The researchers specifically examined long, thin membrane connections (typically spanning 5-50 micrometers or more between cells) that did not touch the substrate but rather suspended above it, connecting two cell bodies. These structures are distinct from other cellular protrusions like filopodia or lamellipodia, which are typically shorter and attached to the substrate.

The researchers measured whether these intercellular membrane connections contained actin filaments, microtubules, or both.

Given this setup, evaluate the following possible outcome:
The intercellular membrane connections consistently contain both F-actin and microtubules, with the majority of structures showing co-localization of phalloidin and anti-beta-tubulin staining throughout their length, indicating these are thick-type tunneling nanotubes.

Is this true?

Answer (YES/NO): NO